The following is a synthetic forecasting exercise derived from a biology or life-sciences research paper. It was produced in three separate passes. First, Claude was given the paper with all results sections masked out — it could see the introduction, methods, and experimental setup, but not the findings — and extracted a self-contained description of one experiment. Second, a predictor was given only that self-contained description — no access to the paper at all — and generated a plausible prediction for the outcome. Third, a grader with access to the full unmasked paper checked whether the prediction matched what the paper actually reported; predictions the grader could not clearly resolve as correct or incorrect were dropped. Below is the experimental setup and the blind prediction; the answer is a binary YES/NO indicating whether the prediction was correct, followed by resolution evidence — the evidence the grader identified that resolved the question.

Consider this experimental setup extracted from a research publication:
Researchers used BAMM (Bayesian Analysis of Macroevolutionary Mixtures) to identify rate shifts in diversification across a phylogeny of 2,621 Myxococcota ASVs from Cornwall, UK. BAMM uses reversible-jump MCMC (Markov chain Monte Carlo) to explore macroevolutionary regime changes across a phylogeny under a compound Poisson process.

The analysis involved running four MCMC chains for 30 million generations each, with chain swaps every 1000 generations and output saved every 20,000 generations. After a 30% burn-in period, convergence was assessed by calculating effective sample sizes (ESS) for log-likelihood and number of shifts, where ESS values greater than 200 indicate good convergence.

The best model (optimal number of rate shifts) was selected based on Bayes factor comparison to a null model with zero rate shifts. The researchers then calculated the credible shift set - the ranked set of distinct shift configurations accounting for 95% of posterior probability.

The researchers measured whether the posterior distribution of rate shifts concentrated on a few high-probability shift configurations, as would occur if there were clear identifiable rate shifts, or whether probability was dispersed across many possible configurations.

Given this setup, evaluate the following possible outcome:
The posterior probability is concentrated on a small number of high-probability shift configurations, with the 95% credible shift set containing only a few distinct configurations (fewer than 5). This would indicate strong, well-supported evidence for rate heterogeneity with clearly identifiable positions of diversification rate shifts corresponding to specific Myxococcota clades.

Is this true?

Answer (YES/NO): NO